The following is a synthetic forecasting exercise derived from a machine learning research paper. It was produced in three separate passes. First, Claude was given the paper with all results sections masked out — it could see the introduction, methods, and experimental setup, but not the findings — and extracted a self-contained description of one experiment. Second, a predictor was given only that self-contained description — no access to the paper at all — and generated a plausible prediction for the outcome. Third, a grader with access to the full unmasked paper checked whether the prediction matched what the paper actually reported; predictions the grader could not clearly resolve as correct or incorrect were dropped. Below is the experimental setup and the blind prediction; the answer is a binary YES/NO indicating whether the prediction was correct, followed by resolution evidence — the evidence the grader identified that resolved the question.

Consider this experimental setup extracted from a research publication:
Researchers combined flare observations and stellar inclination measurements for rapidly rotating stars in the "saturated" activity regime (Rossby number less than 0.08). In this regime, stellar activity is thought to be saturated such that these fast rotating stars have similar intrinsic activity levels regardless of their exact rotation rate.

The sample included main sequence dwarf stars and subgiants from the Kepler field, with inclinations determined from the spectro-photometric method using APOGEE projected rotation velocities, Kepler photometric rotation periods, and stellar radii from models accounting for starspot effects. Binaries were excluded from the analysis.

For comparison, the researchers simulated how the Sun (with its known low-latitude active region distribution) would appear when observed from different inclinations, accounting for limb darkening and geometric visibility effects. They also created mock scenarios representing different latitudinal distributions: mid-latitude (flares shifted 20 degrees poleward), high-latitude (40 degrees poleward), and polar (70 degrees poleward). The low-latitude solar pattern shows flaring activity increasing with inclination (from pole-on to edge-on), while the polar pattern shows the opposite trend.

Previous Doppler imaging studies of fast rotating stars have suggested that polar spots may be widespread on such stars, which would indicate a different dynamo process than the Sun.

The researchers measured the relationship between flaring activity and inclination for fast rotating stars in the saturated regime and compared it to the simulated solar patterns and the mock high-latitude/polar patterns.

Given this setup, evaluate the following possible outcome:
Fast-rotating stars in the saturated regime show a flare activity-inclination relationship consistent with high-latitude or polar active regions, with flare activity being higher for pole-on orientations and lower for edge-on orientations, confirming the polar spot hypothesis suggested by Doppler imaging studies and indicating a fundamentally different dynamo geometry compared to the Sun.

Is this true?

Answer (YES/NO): NO